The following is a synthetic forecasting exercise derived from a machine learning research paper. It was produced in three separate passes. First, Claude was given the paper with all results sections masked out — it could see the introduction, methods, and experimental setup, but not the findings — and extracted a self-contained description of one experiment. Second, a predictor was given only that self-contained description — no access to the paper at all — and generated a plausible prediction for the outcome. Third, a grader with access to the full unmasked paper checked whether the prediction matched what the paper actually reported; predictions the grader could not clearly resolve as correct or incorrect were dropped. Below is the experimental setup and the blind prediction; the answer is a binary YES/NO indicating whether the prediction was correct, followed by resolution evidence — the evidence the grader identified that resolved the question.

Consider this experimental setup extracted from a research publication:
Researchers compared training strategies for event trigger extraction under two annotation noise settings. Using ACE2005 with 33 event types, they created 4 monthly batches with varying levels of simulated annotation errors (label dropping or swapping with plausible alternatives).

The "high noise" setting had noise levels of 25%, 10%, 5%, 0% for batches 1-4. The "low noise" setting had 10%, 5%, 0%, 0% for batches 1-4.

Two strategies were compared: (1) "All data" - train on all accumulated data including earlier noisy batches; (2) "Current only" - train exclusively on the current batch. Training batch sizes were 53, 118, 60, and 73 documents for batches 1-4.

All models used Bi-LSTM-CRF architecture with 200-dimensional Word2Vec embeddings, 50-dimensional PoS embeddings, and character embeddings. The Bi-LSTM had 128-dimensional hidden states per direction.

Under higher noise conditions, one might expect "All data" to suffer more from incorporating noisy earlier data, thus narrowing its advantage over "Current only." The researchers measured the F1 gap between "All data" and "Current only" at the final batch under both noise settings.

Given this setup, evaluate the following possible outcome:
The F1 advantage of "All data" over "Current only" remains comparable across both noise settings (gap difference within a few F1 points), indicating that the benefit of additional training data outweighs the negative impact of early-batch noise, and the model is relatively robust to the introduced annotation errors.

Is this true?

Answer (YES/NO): NO